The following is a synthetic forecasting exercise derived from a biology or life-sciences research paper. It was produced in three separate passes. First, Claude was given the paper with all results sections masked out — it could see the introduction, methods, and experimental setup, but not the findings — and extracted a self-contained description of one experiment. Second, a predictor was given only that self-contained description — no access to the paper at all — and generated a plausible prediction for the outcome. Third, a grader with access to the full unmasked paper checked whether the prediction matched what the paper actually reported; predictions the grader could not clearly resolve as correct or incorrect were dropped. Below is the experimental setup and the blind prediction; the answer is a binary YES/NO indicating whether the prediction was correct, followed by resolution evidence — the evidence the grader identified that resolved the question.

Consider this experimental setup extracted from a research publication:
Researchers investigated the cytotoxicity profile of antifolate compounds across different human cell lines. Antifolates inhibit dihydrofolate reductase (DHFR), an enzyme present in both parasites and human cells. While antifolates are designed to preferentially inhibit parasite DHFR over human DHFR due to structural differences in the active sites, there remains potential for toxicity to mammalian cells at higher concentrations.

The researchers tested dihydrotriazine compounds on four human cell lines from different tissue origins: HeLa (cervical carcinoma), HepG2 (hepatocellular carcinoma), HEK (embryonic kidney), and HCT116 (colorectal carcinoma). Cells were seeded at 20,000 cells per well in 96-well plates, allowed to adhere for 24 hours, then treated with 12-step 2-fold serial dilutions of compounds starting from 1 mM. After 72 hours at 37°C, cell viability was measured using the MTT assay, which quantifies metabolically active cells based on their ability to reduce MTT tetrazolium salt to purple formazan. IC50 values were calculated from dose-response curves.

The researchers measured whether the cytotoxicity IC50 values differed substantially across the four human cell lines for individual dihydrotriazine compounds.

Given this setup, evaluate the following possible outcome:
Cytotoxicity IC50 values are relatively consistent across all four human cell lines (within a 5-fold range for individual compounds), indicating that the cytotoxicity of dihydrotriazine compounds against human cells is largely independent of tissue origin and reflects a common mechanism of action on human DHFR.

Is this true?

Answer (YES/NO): YES